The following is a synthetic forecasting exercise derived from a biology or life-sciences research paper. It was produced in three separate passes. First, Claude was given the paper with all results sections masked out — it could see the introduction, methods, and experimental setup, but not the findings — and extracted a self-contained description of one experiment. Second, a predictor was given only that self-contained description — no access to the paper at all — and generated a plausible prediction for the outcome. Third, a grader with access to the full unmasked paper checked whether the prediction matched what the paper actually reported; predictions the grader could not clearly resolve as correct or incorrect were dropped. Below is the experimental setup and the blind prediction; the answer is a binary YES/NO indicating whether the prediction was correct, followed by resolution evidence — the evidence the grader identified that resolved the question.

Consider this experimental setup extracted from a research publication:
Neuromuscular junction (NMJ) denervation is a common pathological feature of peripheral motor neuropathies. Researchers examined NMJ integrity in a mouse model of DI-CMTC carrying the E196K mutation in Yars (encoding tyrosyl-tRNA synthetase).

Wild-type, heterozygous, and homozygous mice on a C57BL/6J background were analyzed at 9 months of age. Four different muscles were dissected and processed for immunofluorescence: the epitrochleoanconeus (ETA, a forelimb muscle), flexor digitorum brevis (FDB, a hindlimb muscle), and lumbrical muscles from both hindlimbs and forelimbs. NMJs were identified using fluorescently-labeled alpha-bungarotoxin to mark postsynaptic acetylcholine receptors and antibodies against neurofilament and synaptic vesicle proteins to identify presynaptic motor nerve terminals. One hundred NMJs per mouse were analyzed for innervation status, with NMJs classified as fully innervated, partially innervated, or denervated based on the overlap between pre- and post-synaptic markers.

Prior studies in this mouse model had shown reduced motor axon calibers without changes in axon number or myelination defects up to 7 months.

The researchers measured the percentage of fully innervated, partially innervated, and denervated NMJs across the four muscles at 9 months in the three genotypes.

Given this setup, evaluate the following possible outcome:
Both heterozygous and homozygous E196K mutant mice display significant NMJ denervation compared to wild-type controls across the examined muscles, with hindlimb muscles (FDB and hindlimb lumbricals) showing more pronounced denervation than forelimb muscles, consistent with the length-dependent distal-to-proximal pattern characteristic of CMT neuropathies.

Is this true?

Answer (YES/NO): NO